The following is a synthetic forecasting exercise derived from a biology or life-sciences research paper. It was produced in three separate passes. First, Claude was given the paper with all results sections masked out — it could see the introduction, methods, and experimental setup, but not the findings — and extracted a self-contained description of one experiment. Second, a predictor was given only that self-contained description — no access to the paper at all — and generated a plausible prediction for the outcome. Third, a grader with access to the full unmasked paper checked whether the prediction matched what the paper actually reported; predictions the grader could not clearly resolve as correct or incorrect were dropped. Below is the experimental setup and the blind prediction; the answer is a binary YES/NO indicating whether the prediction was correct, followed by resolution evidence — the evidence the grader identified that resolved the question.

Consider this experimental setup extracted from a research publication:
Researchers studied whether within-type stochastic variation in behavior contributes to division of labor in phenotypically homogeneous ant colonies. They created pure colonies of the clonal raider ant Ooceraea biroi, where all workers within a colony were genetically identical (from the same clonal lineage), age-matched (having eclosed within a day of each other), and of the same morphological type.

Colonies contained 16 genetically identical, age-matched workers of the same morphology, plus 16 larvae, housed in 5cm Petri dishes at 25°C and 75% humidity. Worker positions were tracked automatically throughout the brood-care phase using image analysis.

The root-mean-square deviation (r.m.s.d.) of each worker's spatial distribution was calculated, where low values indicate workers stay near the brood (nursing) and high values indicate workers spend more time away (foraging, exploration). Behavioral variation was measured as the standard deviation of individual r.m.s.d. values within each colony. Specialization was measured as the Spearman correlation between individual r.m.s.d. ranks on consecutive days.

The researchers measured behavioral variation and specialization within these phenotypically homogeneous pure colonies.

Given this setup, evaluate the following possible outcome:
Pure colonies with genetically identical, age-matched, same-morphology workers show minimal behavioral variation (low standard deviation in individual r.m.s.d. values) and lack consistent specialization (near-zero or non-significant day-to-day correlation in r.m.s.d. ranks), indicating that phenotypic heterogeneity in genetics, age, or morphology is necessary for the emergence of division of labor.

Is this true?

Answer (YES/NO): NO